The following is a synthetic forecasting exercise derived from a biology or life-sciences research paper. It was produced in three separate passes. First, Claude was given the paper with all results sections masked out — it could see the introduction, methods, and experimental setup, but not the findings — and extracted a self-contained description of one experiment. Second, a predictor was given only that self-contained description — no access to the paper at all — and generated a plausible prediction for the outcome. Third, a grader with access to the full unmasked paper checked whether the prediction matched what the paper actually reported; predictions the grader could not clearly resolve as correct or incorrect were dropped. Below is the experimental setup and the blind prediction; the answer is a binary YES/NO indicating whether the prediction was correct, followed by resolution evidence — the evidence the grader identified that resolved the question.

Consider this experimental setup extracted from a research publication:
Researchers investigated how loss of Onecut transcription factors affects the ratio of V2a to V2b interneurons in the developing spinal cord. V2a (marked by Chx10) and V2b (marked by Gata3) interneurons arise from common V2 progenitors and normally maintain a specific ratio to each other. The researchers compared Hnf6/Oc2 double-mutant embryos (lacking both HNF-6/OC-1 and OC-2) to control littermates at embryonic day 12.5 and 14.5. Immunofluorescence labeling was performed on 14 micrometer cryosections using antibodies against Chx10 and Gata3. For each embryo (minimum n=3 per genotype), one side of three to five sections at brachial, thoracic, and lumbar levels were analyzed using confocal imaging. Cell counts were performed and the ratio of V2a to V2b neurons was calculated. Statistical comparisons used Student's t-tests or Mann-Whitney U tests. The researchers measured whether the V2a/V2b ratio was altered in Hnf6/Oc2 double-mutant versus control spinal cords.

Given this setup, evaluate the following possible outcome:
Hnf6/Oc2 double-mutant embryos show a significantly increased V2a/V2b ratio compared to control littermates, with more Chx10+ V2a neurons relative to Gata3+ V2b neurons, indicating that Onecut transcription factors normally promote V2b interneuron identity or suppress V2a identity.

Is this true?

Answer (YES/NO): NO